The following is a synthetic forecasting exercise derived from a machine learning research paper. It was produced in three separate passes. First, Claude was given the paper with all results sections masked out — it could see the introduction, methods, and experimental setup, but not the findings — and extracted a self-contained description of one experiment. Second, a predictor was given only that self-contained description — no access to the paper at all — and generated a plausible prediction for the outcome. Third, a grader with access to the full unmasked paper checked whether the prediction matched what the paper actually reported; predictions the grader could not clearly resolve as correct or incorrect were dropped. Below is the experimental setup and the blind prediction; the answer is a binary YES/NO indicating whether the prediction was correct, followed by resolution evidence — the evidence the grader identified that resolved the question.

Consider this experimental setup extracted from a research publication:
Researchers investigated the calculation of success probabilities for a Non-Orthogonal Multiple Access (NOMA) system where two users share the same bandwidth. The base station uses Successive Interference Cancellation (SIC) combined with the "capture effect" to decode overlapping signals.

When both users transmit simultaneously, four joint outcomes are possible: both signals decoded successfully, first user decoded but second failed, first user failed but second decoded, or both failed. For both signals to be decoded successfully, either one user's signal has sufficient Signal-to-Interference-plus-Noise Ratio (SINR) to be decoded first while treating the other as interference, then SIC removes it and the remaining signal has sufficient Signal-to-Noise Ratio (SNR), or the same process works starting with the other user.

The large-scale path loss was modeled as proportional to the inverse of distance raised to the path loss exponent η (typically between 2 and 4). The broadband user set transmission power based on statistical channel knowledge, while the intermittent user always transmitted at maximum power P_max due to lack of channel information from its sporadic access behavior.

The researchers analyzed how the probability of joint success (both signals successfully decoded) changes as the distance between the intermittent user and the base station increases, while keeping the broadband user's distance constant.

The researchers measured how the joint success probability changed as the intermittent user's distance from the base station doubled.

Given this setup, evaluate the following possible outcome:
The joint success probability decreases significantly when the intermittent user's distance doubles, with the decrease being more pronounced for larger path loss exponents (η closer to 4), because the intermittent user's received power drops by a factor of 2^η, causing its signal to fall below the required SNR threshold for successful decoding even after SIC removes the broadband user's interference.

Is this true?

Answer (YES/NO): NO